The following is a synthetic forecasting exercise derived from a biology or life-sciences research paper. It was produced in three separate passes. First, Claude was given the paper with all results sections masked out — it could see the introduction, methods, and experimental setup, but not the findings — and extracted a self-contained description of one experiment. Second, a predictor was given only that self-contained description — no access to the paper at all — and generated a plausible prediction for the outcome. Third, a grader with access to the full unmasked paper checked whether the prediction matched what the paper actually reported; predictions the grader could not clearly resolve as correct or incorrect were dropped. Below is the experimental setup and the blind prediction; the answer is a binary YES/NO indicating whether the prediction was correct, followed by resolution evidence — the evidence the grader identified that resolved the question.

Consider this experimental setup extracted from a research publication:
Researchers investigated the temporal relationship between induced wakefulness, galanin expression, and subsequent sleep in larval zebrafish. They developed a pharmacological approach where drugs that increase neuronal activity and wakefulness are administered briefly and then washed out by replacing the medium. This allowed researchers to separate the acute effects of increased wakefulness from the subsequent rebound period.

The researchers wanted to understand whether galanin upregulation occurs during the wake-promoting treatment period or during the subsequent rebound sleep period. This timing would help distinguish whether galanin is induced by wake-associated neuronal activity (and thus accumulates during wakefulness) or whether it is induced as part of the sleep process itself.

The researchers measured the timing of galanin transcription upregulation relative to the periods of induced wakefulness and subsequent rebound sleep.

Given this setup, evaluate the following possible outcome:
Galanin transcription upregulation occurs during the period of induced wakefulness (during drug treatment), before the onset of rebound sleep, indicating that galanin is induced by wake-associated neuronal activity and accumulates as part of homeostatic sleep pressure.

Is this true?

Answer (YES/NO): NO